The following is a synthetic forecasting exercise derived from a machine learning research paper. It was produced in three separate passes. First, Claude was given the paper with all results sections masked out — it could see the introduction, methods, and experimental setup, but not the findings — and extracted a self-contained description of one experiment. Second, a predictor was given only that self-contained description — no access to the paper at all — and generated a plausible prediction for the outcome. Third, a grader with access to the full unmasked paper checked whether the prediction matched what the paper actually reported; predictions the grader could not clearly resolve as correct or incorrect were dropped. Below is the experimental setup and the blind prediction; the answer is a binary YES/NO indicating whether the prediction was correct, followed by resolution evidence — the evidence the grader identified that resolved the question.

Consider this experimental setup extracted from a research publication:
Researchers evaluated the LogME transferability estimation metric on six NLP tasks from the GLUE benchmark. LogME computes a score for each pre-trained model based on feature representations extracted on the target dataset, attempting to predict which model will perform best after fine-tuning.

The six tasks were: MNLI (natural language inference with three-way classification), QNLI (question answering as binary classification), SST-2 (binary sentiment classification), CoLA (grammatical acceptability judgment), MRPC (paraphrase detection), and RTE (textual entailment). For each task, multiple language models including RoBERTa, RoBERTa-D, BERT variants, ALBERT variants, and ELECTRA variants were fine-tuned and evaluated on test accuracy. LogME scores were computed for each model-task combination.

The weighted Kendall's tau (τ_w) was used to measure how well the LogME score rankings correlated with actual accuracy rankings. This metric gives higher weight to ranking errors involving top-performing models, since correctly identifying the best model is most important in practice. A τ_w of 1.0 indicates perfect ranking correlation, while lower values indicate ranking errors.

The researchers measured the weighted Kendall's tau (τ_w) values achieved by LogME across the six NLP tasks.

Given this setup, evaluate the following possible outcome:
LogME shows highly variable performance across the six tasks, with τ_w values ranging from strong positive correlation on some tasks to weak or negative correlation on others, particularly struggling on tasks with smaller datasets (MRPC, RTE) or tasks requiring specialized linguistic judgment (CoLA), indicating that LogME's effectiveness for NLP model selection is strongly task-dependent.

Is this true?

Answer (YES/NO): NO